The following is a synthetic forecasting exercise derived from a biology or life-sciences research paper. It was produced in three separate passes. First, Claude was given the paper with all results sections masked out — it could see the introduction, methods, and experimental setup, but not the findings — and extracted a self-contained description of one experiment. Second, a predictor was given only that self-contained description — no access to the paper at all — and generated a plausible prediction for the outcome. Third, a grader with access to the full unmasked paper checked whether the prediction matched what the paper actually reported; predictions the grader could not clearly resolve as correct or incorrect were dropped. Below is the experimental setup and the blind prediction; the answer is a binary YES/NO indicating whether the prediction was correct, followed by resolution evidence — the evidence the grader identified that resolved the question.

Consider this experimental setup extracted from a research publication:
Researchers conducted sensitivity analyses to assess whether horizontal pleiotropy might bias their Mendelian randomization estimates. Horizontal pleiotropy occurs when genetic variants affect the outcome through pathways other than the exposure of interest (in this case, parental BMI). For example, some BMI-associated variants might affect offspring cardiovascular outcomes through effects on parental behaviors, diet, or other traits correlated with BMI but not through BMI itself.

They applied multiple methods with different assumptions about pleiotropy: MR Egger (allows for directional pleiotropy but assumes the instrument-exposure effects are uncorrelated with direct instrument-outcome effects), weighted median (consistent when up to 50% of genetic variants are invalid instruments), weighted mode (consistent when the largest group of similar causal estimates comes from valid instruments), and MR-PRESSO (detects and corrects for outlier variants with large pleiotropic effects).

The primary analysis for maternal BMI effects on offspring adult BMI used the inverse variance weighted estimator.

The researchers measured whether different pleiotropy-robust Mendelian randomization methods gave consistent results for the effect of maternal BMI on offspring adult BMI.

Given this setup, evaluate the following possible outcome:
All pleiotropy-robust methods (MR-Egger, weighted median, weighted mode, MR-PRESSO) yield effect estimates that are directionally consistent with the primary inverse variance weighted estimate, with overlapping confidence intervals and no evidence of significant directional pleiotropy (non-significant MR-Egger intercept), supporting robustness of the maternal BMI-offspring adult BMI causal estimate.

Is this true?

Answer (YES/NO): YES